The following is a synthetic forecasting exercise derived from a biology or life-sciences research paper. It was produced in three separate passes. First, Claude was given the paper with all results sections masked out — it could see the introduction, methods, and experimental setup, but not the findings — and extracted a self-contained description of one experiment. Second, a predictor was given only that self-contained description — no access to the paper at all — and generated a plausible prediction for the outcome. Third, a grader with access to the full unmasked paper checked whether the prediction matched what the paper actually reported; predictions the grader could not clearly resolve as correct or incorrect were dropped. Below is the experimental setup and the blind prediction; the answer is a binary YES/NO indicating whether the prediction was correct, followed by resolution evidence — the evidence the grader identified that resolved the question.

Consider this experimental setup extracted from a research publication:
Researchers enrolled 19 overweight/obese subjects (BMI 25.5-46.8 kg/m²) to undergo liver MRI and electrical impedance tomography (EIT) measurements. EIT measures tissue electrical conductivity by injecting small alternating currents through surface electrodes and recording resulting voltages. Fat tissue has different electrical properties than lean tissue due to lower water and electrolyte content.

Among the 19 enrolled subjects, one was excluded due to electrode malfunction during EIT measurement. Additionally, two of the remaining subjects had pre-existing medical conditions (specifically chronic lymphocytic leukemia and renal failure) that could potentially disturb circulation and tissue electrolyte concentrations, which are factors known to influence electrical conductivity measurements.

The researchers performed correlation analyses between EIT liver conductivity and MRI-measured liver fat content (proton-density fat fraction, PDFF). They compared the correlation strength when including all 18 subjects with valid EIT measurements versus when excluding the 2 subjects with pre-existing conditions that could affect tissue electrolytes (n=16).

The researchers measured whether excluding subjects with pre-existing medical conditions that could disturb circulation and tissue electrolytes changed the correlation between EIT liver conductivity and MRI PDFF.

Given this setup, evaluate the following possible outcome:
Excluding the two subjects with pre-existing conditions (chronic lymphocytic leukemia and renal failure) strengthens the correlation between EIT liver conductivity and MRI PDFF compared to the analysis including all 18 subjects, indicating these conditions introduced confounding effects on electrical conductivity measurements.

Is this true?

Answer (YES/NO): YES